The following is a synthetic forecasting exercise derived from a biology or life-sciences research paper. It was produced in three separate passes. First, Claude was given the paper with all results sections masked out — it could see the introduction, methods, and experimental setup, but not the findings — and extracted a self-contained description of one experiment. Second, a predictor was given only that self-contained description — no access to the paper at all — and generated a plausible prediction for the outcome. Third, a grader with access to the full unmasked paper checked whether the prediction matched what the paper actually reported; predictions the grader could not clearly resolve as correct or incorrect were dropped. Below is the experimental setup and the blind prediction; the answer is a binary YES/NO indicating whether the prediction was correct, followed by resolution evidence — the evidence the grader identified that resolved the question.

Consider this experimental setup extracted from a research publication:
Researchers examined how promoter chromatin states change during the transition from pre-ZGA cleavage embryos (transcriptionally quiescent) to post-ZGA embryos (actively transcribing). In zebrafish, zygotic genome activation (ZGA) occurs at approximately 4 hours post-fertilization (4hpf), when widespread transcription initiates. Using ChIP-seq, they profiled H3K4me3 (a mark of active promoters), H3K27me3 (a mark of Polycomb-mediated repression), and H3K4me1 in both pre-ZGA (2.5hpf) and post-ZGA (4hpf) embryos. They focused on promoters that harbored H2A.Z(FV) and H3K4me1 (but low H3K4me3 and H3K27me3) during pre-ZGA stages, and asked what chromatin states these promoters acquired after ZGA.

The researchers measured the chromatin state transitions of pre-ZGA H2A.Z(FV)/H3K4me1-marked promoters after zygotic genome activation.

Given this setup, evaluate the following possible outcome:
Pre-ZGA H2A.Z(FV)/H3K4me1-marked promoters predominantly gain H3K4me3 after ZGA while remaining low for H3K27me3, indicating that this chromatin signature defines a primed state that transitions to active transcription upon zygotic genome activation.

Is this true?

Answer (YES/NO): NO